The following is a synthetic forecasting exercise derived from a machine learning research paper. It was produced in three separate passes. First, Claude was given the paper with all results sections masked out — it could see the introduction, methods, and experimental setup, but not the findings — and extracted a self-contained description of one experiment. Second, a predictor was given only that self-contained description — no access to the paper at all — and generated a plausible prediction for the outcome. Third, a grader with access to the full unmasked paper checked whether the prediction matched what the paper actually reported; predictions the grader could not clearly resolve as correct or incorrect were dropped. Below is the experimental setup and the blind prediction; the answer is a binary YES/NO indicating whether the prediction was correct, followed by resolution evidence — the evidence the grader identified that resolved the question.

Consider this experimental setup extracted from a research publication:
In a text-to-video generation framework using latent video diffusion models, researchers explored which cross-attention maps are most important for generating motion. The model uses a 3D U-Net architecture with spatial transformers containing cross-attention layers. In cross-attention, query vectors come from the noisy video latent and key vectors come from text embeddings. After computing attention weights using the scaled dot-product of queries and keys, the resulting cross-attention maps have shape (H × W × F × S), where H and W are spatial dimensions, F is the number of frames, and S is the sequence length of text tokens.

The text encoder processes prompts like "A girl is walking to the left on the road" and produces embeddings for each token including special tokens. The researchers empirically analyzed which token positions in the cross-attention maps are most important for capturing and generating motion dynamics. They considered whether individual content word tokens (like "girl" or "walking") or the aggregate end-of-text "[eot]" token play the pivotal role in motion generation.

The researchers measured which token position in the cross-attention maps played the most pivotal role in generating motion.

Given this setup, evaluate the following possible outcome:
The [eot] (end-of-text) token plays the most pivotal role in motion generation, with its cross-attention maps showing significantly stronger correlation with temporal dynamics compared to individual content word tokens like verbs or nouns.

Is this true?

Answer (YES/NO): YES